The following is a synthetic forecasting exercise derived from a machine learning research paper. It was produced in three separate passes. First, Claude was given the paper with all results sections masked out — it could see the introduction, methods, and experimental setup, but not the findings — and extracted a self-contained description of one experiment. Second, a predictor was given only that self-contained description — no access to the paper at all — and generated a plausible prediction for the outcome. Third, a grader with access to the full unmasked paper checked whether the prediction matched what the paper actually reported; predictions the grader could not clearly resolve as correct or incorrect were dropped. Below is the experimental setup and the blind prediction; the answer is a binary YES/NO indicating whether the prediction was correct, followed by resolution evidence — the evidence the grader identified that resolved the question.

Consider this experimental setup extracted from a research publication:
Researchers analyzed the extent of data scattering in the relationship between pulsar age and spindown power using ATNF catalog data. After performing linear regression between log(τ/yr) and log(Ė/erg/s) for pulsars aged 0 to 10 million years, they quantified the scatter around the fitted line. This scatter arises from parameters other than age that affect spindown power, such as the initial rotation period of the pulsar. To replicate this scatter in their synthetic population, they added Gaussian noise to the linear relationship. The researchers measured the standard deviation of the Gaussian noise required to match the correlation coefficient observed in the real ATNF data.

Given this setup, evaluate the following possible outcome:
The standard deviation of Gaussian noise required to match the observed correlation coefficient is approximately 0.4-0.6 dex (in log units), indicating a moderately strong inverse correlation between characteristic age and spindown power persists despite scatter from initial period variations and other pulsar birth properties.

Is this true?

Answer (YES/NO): NO